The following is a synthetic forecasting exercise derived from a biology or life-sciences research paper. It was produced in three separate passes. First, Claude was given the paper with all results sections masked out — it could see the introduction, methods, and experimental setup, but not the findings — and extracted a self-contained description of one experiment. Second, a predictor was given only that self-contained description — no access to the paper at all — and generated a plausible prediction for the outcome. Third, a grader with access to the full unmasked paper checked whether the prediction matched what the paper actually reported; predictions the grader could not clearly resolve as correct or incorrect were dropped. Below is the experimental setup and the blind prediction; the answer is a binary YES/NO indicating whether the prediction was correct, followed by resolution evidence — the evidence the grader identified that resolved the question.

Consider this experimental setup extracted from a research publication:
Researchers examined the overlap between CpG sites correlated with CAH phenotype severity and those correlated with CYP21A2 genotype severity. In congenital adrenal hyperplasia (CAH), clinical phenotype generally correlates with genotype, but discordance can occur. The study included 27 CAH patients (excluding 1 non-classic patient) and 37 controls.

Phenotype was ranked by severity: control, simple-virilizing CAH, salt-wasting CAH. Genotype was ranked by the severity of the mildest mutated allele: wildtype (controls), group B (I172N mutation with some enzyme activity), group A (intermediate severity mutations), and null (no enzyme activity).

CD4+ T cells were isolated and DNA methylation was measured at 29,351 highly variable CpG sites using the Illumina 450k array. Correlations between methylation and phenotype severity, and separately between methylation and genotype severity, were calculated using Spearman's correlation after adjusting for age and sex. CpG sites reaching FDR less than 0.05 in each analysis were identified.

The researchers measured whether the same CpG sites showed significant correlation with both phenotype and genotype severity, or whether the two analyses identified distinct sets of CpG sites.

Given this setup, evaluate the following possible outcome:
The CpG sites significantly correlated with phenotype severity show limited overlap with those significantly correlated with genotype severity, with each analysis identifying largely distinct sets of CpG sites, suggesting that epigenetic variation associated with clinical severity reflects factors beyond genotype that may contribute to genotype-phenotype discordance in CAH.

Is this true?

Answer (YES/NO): NO